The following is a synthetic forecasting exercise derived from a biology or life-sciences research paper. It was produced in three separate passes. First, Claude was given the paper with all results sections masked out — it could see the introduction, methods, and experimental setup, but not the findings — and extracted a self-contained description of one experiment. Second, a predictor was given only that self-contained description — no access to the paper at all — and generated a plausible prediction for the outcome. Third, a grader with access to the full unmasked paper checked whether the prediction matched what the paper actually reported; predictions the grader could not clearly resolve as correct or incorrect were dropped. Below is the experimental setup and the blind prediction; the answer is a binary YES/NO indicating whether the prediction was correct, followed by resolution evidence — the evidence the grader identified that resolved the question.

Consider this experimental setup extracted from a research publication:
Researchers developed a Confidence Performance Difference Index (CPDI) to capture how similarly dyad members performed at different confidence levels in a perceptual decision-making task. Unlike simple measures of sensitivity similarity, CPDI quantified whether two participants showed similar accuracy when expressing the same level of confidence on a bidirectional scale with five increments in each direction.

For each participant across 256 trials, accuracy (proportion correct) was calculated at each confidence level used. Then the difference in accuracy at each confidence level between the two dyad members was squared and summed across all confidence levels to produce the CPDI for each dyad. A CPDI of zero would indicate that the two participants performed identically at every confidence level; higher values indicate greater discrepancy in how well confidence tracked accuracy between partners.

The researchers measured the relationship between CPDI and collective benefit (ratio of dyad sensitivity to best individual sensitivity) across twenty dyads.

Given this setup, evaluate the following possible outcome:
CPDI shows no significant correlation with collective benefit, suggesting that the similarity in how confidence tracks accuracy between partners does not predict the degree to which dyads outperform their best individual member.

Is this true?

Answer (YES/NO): NO